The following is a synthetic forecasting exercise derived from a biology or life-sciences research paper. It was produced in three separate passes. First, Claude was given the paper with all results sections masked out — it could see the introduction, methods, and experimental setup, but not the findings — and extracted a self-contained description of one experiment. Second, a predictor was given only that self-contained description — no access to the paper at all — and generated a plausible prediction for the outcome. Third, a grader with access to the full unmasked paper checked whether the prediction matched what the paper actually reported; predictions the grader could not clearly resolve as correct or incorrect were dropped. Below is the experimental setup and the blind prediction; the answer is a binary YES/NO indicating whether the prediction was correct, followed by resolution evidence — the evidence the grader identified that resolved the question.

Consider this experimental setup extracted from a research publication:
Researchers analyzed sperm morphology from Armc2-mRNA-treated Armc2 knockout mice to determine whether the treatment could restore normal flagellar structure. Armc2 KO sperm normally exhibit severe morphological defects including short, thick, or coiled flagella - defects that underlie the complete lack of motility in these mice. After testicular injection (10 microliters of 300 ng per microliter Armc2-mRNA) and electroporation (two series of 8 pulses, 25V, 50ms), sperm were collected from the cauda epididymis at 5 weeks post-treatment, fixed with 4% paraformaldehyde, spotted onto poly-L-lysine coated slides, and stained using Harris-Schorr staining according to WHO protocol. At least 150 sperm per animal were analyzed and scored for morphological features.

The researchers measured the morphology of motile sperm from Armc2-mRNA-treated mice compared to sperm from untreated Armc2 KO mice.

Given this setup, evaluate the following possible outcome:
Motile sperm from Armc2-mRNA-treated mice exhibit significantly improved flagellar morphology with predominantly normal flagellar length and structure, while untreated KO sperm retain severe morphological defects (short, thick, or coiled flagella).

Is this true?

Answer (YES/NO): YES